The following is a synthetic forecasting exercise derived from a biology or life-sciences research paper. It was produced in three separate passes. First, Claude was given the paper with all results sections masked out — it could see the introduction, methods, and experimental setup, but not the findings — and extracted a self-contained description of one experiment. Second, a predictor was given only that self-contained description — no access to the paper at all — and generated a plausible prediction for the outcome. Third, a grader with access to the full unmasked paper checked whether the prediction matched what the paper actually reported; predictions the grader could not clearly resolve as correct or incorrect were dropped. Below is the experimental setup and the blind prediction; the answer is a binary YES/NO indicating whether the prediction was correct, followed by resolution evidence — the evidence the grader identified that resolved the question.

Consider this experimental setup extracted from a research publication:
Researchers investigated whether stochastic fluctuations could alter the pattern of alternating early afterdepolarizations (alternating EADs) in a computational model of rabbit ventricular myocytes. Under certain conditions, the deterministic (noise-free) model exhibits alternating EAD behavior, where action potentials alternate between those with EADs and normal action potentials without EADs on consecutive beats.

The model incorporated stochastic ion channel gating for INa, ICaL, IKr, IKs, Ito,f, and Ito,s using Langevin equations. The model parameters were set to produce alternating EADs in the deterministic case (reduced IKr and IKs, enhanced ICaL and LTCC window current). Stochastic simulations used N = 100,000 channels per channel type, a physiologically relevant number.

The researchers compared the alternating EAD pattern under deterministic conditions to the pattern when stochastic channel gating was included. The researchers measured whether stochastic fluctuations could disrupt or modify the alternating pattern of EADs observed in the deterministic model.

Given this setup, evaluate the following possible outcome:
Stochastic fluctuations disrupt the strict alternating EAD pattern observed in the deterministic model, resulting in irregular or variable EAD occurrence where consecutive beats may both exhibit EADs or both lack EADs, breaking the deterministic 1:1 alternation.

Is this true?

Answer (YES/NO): YES